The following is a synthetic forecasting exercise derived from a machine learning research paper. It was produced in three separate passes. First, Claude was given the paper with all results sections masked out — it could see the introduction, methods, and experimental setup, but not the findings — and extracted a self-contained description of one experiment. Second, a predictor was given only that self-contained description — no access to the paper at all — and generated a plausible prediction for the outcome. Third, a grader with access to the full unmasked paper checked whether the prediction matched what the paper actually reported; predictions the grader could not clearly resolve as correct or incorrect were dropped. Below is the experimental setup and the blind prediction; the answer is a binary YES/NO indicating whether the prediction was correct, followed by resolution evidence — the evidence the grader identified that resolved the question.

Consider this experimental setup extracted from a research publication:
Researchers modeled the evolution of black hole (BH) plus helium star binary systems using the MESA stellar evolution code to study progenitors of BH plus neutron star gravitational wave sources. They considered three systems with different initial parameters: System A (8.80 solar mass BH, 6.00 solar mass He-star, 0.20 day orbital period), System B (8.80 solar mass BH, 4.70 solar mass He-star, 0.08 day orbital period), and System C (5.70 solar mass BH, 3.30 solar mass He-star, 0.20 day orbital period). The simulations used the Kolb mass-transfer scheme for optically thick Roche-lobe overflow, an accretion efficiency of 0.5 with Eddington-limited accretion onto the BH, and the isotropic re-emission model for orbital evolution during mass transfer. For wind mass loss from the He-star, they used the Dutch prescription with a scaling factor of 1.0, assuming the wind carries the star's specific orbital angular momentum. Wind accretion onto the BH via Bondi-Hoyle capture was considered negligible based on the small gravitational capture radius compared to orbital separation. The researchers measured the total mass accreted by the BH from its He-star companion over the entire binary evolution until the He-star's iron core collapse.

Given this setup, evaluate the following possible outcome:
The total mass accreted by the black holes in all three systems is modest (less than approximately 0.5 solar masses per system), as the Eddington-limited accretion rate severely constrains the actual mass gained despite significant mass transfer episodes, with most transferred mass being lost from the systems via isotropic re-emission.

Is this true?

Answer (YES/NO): YES